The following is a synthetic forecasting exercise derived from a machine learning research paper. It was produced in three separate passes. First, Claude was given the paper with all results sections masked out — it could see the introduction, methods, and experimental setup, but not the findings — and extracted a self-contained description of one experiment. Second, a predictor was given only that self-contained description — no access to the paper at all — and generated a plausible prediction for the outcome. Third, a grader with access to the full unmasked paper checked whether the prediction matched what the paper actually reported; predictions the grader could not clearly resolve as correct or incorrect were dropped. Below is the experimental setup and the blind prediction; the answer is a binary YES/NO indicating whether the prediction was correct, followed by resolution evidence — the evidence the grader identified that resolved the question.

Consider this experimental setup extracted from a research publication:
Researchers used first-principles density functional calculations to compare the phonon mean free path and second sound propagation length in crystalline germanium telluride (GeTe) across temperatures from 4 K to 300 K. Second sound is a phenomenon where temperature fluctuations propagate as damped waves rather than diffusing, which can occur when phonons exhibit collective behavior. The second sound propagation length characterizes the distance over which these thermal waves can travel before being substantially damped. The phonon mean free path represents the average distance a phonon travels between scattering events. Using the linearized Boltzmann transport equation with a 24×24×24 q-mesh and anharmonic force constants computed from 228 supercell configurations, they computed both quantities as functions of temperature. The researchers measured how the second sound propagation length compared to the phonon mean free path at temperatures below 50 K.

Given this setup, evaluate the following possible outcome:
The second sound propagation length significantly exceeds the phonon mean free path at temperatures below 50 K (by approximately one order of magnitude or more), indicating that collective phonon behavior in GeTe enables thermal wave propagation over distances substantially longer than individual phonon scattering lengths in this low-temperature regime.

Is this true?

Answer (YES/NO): YES